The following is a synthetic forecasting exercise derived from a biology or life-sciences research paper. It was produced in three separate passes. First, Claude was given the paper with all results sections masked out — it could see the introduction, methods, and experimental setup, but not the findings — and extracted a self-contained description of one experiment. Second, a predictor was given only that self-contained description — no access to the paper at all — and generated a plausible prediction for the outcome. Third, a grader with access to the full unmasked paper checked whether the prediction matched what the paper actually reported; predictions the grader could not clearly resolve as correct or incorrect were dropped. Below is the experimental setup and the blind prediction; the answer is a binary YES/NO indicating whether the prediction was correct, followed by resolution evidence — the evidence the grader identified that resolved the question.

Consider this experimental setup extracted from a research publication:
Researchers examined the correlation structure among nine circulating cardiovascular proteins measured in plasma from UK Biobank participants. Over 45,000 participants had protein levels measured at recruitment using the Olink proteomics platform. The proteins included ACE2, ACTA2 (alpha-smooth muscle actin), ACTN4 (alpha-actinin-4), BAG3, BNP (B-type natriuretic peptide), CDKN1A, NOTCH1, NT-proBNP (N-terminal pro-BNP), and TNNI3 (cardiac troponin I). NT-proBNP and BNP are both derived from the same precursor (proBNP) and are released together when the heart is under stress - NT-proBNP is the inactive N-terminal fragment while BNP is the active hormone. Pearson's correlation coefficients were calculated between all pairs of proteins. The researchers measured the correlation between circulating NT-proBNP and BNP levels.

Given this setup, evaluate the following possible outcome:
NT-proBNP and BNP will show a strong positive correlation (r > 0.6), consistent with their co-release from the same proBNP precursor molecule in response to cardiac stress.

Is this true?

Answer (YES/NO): YES